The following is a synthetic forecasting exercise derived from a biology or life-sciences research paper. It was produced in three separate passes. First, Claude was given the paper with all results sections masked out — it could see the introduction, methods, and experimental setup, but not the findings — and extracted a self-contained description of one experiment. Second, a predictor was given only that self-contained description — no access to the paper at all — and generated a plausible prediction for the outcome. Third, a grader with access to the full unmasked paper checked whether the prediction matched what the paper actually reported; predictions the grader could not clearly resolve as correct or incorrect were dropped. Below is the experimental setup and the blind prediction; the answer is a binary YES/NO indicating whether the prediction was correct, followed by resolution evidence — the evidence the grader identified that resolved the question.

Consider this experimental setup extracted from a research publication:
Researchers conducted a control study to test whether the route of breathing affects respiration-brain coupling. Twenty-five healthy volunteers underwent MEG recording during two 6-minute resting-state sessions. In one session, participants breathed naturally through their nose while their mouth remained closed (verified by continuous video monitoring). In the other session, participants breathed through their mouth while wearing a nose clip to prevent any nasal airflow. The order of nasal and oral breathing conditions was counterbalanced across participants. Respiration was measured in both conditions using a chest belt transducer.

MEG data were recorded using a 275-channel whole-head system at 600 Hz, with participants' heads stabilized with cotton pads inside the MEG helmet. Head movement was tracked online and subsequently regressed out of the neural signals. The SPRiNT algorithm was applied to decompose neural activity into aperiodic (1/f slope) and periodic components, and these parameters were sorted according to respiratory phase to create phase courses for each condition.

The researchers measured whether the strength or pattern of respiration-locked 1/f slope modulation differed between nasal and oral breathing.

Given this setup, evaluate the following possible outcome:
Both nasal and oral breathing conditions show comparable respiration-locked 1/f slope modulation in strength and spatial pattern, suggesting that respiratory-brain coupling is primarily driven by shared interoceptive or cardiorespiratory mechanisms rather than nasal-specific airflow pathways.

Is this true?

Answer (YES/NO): NO